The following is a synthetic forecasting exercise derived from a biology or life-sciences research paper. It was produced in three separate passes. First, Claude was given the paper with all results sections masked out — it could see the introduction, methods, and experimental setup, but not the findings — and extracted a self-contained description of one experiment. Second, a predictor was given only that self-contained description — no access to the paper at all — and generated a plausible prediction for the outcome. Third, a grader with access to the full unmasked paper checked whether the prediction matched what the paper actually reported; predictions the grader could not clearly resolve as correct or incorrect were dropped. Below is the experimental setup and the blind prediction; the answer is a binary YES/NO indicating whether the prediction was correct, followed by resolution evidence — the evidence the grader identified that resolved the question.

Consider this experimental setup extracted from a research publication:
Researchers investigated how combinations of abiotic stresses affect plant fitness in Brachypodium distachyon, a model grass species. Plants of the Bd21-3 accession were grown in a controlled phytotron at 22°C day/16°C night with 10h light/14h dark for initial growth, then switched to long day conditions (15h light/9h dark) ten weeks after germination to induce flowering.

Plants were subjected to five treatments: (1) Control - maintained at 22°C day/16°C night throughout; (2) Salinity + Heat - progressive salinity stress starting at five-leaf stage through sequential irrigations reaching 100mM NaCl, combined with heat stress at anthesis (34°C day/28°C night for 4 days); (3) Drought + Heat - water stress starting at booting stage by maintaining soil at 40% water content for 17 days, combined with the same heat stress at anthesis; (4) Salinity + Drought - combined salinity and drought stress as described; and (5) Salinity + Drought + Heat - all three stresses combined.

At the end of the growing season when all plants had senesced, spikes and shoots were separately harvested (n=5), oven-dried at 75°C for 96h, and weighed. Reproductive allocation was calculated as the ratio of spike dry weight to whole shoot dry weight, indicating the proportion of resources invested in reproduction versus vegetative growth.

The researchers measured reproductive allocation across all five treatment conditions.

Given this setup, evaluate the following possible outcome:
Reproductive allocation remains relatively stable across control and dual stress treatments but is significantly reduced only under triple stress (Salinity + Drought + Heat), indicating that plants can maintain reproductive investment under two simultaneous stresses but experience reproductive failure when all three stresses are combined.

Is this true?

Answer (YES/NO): NO